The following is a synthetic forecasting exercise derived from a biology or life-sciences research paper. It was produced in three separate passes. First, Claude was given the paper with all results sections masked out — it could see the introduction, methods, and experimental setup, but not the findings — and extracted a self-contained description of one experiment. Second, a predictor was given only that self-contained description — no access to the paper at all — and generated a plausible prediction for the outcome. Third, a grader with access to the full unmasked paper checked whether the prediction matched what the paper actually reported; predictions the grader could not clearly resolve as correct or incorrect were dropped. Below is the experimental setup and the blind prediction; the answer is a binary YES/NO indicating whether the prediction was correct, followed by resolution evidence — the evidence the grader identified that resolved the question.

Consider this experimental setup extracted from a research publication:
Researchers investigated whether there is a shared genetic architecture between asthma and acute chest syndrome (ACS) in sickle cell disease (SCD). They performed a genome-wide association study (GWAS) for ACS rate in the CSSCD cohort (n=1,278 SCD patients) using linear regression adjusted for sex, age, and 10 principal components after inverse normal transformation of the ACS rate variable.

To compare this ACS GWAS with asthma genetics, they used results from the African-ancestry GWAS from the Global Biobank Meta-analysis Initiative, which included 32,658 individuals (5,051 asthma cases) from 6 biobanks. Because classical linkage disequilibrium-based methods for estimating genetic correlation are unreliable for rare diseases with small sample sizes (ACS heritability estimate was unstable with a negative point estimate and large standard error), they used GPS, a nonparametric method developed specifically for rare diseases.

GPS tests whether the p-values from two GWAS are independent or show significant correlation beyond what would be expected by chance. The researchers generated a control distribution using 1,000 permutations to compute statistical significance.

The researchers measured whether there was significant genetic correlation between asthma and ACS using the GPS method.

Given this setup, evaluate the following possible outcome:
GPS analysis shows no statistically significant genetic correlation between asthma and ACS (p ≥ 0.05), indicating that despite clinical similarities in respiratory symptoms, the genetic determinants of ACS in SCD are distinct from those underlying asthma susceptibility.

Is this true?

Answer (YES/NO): YES